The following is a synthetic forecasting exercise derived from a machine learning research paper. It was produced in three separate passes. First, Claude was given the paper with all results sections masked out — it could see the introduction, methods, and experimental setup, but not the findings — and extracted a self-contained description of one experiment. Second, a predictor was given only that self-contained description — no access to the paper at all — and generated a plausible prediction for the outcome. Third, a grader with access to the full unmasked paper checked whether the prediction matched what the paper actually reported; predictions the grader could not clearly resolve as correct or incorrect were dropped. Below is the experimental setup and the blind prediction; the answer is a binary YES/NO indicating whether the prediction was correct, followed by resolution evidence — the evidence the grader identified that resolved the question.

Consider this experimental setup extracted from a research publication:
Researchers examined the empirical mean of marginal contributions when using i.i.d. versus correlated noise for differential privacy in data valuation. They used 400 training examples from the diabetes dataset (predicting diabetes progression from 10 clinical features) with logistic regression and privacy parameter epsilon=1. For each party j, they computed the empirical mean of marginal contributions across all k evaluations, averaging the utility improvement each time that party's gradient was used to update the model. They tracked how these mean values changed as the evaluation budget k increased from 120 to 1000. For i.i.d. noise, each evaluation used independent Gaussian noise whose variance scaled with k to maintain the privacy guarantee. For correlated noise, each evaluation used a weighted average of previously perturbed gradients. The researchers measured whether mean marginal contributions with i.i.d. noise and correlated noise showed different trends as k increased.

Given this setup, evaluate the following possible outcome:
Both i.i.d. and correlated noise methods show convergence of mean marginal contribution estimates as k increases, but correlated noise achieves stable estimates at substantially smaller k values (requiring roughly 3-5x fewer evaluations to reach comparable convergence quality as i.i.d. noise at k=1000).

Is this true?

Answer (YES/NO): NO